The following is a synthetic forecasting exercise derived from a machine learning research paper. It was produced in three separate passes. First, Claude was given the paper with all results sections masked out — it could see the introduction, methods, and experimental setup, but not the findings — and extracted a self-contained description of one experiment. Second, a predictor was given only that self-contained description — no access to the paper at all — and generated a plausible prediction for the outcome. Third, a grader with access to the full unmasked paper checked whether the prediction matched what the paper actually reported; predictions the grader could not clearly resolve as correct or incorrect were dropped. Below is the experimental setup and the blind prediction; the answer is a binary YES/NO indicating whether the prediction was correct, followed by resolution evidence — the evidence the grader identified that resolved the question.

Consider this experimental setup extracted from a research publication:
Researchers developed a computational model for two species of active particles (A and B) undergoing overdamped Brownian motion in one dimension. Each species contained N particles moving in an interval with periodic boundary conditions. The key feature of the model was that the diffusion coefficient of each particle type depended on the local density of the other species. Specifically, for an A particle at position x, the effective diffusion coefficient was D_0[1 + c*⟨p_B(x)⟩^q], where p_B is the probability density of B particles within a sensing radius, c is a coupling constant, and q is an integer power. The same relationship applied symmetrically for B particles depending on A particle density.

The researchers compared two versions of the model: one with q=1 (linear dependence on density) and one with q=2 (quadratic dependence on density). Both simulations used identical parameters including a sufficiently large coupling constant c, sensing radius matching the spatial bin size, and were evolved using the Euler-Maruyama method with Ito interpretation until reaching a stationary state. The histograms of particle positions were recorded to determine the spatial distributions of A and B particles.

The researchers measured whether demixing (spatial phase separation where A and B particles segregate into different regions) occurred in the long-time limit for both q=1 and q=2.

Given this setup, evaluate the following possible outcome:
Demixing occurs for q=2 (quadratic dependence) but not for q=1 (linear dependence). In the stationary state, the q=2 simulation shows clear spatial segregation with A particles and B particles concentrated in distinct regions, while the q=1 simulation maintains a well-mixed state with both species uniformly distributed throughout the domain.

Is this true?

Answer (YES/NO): YES